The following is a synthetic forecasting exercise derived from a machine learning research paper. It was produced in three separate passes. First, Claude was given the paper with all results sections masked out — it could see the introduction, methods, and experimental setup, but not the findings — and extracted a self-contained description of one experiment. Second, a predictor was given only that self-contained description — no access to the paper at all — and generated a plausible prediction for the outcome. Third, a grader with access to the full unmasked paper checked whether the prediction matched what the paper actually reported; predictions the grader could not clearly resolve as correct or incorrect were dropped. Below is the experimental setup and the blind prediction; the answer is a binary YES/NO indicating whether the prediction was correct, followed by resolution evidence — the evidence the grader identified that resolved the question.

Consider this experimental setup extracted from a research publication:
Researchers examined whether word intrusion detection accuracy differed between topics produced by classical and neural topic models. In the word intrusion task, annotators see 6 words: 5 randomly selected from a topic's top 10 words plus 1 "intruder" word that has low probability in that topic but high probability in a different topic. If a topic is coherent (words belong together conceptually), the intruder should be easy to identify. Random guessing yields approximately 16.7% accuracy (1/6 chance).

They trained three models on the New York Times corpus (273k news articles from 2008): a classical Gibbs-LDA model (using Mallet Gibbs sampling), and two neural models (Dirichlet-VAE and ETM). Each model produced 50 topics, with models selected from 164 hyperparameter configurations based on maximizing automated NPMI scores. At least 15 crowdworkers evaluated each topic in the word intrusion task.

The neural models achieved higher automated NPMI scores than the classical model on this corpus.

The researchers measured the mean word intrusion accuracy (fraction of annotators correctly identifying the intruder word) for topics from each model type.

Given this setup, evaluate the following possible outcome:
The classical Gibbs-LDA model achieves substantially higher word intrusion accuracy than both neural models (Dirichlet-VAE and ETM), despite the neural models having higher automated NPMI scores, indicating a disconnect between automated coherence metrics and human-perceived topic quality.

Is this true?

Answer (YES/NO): NO